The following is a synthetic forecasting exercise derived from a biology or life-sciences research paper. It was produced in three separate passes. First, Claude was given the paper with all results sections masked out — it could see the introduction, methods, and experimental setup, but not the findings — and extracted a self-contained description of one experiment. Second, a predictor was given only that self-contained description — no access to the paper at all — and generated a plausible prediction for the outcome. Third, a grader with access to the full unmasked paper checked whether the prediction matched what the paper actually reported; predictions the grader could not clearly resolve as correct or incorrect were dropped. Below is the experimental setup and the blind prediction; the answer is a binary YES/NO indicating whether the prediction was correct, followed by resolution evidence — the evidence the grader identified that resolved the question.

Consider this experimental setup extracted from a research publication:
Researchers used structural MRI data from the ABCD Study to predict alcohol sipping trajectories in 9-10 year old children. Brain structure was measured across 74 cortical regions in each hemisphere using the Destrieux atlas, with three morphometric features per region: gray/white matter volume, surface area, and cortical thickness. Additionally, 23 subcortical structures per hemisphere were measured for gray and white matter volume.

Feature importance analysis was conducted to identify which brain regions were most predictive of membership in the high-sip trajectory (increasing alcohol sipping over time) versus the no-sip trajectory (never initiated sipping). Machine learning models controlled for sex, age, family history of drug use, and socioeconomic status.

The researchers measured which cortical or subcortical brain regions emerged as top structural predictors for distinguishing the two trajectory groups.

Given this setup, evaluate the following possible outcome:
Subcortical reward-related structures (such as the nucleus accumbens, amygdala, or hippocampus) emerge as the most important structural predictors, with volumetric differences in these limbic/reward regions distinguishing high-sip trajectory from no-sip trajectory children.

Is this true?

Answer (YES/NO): NO